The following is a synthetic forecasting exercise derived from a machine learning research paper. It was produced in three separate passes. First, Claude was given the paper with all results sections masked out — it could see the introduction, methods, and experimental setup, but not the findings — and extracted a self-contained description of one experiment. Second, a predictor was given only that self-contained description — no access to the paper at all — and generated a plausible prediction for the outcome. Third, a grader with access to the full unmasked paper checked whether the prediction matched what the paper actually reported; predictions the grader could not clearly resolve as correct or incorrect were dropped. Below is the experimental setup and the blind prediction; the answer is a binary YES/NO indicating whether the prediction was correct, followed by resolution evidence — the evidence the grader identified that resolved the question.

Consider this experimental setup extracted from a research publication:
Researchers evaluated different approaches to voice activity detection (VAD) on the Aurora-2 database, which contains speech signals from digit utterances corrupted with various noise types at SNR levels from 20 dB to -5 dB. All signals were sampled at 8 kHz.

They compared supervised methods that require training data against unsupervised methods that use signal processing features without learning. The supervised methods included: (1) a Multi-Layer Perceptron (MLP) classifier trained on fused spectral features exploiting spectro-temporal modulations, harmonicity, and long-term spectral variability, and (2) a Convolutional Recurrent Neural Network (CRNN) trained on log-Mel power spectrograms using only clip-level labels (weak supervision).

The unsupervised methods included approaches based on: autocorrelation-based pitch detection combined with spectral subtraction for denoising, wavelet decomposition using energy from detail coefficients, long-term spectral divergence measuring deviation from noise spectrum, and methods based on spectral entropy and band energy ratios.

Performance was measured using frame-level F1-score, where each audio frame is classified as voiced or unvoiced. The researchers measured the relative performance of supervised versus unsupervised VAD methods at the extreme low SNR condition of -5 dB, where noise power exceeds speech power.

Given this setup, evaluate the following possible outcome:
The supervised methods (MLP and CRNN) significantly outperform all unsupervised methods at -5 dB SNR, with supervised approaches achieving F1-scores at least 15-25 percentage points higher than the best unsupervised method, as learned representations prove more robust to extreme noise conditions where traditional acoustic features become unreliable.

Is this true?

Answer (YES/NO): NO